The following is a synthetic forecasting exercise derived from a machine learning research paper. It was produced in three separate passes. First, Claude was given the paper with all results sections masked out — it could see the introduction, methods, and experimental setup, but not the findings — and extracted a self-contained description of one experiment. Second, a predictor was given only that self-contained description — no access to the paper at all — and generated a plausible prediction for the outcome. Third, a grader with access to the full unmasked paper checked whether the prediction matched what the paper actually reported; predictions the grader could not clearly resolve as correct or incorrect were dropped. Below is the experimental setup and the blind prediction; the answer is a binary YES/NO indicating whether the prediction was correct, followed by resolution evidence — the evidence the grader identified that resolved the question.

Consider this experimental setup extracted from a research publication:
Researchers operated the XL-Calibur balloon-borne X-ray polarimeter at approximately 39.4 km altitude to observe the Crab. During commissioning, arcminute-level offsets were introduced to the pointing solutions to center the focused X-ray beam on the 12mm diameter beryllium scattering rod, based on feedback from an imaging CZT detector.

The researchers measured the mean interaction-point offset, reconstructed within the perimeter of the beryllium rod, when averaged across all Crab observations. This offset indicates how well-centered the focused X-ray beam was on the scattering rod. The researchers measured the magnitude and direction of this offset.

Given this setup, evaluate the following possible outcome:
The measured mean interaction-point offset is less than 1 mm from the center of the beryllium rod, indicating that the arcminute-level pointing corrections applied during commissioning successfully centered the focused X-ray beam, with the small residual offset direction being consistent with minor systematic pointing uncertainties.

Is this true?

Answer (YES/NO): NO